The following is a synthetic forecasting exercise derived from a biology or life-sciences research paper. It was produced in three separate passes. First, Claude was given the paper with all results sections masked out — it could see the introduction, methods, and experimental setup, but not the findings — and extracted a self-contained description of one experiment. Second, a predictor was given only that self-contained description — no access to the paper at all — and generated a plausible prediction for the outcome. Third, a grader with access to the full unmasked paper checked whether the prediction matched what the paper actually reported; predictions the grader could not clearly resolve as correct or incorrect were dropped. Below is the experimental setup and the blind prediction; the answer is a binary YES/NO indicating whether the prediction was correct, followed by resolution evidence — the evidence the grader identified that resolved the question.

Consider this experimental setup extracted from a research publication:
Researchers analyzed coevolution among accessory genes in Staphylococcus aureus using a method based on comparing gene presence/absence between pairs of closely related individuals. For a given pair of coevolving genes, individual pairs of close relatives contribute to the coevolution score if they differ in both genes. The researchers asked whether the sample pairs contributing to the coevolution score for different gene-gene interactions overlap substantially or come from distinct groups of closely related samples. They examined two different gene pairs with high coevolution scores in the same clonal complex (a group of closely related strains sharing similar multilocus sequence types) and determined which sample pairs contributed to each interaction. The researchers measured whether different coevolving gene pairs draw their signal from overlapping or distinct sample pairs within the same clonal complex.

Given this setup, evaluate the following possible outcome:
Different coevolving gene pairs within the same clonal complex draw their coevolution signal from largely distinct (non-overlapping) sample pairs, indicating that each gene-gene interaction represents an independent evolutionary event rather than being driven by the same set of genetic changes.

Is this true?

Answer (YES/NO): YES